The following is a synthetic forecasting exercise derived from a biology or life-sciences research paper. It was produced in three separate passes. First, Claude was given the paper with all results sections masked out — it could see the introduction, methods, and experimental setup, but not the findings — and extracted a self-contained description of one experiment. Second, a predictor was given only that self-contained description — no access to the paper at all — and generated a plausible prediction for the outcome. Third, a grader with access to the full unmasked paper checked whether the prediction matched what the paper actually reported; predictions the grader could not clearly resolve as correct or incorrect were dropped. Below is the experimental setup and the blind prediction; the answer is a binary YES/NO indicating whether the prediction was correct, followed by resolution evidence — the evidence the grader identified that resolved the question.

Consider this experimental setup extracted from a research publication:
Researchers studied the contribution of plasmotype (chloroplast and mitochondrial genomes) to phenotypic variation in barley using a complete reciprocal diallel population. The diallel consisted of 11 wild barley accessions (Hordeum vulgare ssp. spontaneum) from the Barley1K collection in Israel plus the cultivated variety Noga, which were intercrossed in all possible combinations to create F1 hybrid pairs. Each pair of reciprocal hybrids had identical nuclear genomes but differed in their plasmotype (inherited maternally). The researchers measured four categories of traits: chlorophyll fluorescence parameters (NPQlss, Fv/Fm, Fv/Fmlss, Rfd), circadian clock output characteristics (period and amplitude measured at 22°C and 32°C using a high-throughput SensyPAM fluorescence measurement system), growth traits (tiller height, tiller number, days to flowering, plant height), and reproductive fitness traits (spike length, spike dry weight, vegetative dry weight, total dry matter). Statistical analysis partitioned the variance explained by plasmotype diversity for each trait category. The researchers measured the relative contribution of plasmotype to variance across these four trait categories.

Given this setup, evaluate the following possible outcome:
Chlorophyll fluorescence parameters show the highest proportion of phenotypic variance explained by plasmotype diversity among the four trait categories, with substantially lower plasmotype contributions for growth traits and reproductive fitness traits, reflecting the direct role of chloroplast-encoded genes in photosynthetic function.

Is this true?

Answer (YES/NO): YES